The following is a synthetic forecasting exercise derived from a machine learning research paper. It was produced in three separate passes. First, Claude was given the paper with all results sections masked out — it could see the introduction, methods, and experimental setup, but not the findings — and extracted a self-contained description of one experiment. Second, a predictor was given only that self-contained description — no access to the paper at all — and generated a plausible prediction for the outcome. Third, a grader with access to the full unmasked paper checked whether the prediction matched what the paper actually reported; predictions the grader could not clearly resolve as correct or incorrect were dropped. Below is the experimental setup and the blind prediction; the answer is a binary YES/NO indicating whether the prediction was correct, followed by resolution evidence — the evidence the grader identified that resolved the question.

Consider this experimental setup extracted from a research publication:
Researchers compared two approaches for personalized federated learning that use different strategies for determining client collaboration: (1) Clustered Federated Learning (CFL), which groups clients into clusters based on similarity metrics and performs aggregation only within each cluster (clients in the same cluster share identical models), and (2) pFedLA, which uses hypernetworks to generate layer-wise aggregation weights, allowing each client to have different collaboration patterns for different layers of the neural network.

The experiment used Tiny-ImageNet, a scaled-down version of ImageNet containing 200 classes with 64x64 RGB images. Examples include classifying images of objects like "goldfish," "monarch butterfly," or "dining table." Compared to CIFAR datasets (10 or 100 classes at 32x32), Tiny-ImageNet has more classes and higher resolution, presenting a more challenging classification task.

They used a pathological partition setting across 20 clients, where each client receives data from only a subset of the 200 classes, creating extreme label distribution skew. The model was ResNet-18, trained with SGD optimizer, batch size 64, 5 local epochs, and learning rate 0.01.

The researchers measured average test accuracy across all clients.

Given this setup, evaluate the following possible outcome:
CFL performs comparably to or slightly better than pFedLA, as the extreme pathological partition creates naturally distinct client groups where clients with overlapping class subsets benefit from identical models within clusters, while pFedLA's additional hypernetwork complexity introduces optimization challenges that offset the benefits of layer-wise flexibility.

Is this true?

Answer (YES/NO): YES